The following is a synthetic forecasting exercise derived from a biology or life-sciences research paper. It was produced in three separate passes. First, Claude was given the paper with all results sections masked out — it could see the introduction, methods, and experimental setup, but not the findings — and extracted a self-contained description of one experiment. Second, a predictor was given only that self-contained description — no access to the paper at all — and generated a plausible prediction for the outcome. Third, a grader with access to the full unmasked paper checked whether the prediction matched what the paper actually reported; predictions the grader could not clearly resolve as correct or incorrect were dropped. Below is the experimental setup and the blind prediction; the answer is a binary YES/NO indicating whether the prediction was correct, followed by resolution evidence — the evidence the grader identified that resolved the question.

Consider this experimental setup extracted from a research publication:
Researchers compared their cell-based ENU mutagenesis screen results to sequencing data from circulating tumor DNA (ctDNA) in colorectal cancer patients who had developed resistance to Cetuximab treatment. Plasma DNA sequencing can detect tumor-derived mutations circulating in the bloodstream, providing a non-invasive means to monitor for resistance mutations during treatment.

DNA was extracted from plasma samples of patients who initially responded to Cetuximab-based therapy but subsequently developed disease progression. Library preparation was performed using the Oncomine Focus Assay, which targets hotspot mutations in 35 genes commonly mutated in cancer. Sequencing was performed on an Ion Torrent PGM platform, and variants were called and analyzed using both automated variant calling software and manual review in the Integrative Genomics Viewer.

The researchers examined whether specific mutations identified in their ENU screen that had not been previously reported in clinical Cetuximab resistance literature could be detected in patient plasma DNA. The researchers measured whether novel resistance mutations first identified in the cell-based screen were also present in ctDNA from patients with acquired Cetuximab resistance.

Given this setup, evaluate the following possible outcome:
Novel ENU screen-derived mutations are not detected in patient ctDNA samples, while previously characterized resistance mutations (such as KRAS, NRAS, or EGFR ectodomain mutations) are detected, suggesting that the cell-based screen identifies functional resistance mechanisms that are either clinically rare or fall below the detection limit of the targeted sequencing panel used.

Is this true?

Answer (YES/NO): NO